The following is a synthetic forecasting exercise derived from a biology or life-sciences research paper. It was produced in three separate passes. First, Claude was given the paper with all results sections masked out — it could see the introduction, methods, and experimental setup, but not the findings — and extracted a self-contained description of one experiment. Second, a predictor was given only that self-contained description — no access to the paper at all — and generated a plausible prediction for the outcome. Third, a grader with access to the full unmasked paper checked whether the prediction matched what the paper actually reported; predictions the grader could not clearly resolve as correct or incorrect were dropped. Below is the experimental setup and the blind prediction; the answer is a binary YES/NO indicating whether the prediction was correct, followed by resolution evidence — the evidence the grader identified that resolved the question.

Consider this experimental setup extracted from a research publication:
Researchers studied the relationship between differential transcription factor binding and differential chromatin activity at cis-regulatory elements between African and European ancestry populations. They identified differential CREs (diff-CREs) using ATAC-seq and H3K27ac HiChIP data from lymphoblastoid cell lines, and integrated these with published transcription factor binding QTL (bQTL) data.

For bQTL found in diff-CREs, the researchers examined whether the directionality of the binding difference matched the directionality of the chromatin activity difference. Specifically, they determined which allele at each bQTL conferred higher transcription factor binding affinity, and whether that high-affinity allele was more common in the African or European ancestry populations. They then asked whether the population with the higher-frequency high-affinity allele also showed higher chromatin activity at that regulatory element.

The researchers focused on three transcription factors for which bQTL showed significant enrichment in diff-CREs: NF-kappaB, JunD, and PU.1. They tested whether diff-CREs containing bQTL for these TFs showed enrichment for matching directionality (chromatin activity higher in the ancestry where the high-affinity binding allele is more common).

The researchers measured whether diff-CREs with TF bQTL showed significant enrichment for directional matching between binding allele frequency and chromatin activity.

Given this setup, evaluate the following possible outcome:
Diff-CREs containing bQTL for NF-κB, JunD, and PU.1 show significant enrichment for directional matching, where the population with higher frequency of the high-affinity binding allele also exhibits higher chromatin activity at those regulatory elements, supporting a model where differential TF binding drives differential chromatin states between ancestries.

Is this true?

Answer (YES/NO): YES